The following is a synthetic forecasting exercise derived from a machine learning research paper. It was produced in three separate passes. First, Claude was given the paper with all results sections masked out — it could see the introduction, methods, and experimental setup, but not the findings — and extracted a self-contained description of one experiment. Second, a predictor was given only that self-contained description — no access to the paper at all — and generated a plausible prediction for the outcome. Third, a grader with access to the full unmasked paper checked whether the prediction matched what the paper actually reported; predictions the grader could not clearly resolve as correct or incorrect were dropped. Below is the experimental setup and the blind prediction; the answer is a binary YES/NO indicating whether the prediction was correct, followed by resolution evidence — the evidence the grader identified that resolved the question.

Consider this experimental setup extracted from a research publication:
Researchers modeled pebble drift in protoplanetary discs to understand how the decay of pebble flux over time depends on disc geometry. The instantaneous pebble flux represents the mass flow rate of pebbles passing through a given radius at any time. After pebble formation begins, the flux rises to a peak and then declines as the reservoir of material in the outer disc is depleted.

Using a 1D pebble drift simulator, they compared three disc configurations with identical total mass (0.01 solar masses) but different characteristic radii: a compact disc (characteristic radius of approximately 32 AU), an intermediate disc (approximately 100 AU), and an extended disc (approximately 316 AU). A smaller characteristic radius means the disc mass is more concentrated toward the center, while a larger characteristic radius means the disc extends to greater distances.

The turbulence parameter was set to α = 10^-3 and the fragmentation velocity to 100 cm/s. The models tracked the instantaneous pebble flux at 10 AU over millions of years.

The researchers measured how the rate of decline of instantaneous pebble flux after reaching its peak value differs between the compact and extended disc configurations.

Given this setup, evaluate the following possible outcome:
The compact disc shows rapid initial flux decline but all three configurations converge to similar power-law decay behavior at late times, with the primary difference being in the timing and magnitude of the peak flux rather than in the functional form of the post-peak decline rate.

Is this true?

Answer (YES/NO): NO